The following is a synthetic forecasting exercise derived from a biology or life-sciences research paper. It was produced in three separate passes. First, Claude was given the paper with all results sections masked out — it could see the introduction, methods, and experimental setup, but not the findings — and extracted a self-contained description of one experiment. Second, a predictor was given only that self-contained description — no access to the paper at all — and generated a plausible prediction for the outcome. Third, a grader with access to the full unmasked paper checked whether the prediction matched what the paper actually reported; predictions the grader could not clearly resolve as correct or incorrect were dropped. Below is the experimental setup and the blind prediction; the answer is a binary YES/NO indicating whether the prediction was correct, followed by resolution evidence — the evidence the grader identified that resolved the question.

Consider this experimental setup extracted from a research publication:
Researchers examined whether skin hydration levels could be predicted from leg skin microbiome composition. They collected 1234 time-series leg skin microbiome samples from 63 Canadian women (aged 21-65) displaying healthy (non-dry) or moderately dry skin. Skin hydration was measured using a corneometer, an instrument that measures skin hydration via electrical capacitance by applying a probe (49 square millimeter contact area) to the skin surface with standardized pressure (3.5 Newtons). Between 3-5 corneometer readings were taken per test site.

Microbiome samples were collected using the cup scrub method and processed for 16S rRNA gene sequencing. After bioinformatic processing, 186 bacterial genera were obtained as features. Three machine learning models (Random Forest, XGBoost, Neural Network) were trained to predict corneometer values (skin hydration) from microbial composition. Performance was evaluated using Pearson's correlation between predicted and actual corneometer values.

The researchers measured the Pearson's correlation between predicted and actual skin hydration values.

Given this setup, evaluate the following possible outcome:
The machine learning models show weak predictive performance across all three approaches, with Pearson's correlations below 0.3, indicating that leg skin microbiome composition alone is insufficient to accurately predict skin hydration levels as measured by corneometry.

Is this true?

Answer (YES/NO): NO